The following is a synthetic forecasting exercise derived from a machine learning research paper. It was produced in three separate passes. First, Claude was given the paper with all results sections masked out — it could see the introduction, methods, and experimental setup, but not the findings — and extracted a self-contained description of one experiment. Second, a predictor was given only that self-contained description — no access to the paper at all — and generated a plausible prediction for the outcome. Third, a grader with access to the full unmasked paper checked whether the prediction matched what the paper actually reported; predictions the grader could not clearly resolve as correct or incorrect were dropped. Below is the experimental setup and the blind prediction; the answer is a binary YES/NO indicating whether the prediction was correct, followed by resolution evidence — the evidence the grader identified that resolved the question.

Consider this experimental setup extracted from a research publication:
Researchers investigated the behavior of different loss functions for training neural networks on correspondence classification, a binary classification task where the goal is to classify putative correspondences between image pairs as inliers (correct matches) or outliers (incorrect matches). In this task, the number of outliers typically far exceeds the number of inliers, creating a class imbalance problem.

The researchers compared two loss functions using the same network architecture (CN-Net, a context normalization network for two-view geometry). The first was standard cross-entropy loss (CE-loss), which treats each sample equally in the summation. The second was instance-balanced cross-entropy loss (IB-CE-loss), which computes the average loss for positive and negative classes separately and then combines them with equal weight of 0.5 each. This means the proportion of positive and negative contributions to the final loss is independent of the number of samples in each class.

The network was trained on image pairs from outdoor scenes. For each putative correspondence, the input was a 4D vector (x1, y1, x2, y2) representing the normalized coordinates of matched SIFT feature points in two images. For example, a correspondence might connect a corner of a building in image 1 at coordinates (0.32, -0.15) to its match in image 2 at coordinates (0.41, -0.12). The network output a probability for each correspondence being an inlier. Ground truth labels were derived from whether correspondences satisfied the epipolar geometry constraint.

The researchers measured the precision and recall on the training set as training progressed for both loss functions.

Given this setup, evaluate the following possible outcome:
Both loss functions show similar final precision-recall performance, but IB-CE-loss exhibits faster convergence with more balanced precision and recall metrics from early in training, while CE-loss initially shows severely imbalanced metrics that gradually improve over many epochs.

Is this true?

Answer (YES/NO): NO